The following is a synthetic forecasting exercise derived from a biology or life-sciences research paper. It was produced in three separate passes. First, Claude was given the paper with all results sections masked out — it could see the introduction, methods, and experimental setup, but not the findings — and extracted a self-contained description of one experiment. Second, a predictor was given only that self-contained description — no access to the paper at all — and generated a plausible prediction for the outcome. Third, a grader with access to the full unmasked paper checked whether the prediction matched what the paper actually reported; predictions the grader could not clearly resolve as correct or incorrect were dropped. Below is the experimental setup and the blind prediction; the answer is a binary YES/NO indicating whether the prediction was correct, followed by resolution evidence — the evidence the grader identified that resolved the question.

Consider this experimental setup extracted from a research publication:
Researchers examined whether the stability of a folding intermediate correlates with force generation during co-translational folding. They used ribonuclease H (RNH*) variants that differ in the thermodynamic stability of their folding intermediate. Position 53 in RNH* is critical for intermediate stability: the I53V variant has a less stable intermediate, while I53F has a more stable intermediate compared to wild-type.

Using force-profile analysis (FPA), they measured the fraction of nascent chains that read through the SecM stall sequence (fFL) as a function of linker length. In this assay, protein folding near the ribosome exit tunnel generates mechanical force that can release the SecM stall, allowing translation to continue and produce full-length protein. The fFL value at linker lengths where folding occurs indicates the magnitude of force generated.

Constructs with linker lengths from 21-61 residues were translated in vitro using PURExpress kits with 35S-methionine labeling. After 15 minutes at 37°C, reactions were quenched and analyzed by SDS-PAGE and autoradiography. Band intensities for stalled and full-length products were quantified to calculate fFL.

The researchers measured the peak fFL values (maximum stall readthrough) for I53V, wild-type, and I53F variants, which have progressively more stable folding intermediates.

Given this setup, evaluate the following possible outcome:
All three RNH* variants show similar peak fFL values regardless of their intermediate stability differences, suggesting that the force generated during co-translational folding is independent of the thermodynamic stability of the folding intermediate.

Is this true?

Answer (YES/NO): NO